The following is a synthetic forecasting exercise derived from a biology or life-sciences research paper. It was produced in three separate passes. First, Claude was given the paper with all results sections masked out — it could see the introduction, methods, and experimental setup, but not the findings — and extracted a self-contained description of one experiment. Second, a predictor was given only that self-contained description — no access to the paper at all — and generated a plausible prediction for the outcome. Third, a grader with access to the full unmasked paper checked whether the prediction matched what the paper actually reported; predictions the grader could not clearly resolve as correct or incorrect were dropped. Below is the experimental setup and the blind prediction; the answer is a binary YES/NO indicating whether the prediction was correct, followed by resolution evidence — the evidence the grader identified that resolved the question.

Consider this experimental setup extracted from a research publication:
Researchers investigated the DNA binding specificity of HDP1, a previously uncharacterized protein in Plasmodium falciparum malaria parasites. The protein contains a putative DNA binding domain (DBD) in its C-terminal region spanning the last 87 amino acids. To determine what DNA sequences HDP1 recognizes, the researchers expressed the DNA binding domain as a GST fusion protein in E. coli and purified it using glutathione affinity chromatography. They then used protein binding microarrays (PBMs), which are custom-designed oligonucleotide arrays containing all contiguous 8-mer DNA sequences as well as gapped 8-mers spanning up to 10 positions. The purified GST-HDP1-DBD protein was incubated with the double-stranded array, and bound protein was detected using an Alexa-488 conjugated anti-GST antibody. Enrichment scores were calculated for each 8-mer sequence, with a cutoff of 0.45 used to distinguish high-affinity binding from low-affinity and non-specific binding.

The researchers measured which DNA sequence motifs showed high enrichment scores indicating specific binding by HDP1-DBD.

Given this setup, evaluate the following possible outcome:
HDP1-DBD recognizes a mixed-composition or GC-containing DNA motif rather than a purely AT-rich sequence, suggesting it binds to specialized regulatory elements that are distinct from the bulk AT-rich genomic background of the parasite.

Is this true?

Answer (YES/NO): YES